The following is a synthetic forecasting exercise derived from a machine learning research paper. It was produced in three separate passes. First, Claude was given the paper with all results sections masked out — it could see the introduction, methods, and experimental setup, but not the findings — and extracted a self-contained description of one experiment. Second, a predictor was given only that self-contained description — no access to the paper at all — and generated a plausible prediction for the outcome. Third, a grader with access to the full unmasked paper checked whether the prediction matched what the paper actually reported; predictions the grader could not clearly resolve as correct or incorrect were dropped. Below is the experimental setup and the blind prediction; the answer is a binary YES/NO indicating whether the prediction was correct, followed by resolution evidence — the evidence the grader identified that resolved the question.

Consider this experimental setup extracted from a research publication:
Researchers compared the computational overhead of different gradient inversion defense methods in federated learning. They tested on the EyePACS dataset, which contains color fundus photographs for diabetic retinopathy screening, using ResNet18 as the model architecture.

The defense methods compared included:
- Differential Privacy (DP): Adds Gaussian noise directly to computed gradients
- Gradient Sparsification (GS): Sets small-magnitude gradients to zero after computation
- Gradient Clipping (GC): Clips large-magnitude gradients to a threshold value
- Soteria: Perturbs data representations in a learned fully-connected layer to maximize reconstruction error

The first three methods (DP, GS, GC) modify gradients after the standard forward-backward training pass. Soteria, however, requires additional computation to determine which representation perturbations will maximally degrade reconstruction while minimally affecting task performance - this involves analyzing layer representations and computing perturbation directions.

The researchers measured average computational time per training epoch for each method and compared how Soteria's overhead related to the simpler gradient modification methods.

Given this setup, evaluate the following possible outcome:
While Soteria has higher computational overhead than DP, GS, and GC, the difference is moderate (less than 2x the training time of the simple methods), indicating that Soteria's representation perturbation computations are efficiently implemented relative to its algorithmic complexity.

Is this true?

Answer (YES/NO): NO